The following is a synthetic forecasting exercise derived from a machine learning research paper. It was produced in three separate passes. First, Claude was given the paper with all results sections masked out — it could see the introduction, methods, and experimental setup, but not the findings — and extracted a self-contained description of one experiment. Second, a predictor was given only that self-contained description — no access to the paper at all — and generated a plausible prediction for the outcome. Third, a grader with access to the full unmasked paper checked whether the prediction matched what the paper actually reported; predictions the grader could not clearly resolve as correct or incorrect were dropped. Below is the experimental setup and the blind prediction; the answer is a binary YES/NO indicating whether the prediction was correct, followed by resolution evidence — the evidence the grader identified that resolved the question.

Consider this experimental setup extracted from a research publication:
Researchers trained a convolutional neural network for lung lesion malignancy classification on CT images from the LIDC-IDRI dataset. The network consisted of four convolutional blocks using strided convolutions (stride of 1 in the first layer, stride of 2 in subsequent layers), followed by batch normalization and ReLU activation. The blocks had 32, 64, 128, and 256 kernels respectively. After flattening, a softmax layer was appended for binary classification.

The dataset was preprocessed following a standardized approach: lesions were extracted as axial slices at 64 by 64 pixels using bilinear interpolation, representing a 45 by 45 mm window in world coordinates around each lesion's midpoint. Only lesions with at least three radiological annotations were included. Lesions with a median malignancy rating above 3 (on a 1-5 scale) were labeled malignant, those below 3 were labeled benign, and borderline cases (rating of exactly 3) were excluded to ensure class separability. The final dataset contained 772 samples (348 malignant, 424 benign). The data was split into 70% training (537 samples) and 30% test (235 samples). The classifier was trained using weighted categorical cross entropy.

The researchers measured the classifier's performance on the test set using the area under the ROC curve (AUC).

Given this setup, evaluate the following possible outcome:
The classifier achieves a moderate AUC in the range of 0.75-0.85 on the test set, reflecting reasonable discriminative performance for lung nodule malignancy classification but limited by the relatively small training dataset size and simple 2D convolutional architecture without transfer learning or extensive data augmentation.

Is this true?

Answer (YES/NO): YES